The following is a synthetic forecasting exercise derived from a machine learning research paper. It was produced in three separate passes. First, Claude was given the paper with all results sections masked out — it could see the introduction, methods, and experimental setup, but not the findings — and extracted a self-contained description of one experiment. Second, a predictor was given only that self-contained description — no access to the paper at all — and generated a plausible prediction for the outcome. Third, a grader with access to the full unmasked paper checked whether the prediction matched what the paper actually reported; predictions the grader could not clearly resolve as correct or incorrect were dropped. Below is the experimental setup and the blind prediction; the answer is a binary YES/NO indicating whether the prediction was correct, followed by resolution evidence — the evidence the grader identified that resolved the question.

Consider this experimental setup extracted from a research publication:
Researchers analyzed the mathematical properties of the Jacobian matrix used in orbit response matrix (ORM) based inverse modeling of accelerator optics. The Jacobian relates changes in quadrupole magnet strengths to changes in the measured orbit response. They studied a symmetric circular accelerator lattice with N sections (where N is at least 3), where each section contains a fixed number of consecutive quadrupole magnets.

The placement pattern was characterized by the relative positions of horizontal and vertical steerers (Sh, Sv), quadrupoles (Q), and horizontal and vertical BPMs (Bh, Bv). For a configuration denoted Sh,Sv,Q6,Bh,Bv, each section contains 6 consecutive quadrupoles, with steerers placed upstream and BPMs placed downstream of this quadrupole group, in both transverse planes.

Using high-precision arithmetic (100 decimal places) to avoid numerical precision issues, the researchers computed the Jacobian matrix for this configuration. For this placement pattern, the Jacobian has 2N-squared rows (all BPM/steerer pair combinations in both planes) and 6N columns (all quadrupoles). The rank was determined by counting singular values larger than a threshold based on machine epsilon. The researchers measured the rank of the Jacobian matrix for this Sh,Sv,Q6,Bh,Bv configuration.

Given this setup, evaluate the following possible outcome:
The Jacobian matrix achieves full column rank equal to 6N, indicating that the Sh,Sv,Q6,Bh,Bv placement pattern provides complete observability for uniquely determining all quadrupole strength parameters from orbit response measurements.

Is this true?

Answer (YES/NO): NO